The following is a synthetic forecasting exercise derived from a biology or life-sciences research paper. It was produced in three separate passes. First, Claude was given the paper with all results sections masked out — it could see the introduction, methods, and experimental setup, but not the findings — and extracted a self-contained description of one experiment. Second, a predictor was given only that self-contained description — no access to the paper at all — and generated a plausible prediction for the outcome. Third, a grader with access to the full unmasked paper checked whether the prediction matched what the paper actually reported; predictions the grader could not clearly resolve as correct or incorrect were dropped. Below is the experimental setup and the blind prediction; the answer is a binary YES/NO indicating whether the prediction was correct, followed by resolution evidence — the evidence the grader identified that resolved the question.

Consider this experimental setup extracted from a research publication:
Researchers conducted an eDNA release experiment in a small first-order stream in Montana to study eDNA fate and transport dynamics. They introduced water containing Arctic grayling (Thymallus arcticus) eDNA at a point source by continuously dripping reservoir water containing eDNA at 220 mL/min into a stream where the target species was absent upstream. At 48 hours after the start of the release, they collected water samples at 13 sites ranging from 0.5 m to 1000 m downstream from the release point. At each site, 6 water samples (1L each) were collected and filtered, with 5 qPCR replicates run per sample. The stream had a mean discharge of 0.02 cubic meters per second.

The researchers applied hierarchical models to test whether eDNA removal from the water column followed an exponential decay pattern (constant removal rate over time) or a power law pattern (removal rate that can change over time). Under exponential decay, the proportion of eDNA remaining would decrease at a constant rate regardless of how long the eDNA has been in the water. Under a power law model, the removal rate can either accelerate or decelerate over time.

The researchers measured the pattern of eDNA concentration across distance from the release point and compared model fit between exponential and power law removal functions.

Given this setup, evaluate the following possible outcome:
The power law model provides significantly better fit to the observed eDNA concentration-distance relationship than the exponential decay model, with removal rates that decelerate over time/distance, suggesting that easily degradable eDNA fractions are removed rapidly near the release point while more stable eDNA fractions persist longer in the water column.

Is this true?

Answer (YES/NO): NO